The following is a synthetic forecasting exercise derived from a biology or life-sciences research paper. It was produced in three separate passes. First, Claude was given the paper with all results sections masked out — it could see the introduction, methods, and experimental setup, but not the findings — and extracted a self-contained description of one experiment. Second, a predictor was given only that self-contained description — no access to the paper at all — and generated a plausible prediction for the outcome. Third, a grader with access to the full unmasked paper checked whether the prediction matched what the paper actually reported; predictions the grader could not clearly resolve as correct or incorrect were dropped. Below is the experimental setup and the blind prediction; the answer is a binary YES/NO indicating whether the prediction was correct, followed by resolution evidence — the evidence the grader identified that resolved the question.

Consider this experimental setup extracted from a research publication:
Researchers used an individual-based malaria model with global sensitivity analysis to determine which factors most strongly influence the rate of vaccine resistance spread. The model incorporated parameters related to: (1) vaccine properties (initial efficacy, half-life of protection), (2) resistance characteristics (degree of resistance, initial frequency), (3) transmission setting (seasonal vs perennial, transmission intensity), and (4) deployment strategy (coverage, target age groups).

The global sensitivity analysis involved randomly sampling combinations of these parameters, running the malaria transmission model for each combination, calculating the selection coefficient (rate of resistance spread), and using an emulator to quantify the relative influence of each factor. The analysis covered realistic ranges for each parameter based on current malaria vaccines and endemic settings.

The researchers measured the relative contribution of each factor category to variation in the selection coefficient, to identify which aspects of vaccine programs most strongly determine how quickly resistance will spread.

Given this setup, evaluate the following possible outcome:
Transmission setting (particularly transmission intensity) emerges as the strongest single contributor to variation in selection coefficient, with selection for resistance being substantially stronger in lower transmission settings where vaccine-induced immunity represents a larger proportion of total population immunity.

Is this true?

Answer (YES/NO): NO